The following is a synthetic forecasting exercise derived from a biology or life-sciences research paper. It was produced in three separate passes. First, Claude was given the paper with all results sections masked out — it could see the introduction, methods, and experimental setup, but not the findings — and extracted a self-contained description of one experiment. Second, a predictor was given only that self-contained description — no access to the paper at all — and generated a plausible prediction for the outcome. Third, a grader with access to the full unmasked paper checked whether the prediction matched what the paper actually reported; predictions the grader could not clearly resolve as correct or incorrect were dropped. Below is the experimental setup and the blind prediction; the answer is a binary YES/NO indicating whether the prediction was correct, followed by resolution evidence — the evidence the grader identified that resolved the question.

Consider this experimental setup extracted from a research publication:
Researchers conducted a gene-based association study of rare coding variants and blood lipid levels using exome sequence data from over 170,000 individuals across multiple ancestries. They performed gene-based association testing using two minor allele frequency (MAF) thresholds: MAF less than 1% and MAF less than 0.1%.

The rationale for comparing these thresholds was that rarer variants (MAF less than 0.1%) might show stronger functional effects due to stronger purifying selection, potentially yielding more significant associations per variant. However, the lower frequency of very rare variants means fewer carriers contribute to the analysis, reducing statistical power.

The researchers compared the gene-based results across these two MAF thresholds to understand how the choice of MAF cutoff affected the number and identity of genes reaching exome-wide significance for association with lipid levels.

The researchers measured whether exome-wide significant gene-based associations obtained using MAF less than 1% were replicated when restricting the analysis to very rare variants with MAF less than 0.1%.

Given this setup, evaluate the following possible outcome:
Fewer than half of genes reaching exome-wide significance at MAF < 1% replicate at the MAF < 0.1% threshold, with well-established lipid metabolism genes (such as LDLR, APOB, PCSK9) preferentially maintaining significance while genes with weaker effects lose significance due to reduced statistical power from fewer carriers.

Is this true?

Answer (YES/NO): NO